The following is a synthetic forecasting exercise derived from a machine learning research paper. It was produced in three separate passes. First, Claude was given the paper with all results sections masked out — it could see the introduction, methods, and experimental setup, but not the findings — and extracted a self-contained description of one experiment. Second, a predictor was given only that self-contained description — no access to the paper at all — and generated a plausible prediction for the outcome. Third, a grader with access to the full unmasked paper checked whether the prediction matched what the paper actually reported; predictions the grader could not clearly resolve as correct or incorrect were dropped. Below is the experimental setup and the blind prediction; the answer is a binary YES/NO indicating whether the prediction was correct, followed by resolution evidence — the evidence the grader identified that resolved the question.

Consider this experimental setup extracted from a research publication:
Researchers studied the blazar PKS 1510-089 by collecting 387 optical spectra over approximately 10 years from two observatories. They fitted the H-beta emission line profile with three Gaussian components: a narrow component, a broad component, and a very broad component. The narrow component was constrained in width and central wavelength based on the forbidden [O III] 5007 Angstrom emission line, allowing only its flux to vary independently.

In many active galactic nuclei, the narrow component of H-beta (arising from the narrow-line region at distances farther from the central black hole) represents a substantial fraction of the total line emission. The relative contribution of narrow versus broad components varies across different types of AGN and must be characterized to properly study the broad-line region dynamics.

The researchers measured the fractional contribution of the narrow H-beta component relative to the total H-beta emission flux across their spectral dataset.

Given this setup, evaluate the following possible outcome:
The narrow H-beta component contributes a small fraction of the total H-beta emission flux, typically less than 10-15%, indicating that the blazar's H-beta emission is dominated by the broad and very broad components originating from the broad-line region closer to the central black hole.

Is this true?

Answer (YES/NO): YES